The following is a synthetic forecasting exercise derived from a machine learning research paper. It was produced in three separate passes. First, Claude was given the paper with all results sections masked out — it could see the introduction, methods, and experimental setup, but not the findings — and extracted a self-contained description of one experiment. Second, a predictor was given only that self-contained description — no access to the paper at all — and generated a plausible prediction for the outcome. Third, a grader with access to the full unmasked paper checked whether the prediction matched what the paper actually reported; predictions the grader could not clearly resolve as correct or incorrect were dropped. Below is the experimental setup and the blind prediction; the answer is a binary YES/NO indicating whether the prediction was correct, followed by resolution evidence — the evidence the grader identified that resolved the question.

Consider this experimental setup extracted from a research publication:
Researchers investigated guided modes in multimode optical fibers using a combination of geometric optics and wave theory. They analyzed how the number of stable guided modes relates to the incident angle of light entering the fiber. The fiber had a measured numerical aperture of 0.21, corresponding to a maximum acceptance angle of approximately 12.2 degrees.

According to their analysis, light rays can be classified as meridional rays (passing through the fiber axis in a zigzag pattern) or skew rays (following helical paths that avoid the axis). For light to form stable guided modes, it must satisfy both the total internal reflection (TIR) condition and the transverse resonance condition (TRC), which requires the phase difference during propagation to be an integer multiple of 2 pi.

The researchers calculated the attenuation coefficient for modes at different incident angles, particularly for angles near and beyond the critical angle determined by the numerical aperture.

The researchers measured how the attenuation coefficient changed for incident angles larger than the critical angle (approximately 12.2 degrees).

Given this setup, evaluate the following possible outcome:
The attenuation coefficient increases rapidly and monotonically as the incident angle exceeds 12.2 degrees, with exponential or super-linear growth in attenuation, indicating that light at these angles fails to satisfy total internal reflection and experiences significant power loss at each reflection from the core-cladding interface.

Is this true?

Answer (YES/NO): YES